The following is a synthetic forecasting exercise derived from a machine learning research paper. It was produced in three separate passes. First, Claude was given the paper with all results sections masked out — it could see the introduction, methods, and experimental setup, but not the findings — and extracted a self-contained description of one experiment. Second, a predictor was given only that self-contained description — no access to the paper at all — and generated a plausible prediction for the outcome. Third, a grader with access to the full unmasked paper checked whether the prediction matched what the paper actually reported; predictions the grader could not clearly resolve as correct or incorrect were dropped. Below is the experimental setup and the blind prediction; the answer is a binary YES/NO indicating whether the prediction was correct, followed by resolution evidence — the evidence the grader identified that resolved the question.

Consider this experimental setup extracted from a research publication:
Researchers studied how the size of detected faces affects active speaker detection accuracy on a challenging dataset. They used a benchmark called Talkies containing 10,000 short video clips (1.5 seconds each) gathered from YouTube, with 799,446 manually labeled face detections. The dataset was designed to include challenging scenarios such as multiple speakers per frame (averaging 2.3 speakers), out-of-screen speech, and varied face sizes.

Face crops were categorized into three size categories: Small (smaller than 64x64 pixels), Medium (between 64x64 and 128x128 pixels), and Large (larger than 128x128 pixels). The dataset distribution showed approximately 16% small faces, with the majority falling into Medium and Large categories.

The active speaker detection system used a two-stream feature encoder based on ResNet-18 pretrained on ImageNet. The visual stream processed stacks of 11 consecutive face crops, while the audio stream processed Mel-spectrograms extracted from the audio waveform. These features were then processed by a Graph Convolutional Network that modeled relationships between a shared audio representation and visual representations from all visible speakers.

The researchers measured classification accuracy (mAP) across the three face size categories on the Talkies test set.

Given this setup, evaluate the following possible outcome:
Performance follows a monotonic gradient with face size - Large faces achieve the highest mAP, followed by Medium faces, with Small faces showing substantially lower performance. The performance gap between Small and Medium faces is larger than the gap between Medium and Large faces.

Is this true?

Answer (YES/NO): YES